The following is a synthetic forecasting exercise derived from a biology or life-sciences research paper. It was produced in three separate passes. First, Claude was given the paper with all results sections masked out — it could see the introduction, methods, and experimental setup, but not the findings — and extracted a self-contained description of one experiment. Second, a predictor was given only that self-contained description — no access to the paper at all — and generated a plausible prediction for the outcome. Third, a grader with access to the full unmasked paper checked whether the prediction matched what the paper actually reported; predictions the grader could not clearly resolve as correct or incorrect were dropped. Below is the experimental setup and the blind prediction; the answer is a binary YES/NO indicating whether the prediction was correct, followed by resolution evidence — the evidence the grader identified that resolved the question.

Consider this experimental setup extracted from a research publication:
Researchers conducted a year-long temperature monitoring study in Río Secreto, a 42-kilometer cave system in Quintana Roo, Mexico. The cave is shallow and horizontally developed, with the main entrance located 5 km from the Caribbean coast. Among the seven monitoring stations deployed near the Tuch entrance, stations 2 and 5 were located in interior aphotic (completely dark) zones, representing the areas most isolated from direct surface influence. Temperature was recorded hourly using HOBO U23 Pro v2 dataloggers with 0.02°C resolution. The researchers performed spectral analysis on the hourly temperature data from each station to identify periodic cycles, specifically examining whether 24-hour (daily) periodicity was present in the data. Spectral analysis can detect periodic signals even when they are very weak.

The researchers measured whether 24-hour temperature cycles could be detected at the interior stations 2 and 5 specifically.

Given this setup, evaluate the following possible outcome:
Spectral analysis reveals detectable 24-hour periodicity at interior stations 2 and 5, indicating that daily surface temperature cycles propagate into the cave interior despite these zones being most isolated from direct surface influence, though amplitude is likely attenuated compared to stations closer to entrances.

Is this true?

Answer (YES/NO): YES